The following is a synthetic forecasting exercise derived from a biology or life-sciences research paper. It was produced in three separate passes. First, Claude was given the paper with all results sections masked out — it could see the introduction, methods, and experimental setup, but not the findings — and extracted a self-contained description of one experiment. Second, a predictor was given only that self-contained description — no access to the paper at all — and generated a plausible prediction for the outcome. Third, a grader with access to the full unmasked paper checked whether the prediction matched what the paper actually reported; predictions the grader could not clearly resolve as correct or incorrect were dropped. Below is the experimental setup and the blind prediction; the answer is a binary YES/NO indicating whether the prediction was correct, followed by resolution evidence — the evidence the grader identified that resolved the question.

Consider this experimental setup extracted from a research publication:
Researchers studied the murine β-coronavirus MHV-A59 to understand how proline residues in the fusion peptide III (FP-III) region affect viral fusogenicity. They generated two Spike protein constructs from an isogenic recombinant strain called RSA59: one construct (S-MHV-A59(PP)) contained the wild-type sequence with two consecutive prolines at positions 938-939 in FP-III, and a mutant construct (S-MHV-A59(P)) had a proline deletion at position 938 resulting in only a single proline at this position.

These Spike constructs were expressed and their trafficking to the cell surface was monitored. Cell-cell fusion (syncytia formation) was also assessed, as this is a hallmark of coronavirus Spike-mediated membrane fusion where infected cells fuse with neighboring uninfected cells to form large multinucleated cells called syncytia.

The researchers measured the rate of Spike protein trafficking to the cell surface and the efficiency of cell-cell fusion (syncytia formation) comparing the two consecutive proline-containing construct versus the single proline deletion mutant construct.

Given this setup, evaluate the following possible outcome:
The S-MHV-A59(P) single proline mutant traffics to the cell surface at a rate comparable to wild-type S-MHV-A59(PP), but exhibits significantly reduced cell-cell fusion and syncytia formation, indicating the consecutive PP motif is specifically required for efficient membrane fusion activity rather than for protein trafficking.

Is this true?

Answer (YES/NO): NO